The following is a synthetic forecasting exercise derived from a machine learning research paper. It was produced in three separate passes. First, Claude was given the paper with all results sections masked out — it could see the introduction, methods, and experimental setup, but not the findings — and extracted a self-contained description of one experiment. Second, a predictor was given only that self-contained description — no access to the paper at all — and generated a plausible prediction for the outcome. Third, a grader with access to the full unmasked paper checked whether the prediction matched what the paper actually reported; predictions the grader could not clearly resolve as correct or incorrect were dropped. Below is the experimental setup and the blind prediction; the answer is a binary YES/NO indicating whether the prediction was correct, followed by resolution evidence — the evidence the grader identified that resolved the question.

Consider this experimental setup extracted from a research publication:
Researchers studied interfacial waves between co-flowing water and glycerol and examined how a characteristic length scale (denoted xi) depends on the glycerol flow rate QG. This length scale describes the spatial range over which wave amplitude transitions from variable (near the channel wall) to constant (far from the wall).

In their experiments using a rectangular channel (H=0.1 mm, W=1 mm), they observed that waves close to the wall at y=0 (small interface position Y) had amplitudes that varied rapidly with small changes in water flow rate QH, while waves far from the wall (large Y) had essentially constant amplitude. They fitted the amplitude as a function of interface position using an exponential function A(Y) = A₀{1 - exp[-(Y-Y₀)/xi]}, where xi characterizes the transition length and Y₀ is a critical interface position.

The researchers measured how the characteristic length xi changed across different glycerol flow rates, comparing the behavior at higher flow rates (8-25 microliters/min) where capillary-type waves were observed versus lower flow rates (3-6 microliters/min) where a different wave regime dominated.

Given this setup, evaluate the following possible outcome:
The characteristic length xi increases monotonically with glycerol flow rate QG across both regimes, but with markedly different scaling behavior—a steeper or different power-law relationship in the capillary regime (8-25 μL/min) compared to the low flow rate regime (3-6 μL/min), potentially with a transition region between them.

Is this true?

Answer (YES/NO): NO